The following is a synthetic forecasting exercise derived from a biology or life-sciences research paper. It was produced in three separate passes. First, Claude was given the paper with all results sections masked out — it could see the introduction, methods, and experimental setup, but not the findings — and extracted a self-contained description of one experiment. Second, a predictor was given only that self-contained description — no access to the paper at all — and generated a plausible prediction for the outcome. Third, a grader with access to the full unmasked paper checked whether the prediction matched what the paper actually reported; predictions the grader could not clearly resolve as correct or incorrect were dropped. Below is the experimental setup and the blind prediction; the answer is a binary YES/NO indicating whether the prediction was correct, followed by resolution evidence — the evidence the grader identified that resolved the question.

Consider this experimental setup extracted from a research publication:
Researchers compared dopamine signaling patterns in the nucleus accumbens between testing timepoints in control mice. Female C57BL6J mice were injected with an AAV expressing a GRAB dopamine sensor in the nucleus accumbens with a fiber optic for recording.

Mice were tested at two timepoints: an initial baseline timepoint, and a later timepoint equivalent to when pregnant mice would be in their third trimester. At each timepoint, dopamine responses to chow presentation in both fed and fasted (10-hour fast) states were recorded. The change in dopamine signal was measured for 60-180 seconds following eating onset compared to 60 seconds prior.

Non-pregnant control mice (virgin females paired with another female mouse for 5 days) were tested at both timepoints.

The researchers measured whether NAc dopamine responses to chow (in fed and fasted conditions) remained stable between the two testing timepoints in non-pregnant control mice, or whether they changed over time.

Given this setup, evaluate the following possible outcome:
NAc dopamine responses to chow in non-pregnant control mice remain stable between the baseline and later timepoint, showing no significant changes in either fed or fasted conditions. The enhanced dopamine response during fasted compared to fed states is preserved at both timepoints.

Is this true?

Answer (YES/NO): NO